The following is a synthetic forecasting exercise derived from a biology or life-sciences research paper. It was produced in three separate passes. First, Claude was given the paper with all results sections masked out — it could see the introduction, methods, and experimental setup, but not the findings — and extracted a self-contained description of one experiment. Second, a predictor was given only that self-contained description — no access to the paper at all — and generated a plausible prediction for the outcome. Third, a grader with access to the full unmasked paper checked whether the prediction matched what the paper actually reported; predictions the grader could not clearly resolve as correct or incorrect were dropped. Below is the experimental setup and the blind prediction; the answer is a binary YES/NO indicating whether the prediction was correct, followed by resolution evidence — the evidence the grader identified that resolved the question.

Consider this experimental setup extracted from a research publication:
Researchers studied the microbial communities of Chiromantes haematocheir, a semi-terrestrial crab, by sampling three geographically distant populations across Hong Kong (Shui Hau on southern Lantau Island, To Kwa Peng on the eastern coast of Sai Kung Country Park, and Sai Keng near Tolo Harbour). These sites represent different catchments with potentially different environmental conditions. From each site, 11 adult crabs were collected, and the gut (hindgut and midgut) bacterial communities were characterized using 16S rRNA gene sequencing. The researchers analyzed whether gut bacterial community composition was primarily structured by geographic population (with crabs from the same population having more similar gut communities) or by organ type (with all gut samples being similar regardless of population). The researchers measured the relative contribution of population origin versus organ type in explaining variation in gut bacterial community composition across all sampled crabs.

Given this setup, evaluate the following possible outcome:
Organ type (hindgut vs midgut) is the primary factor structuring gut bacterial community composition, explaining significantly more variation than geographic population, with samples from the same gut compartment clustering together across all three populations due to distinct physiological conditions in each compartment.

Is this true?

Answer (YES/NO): NO